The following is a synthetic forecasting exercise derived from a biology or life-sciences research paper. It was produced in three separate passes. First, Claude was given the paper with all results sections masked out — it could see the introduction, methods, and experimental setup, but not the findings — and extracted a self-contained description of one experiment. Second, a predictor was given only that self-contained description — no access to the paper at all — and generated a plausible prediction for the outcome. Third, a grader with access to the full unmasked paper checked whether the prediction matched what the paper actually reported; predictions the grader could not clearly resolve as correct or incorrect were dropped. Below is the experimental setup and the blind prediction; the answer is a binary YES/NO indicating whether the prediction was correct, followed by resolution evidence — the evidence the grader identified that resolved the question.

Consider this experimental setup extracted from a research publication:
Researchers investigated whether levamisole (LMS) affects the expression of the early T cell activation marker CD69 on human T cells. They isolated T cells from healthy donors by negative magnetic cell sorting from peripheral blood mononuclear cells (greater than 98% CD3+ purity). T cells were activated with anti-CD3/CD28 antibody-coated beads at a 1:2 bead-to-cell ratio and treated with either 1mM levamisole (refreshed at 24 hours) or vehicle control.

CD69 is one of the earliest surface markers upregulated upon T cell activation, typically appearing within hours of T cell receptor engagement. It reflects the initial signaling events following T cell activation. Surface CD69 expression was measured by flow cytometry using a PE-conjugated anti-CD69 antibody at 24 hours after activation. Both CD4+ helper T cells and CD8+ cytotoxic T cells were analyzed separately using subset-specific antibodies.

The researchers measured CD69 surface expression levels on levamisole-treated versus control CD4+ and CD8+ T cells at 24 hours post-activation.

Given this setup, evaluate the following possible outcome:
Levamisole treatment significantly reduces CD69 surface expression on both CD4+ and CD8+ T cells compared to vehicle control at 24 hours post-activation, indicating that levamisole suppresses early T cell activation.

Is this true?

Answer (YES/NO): YES